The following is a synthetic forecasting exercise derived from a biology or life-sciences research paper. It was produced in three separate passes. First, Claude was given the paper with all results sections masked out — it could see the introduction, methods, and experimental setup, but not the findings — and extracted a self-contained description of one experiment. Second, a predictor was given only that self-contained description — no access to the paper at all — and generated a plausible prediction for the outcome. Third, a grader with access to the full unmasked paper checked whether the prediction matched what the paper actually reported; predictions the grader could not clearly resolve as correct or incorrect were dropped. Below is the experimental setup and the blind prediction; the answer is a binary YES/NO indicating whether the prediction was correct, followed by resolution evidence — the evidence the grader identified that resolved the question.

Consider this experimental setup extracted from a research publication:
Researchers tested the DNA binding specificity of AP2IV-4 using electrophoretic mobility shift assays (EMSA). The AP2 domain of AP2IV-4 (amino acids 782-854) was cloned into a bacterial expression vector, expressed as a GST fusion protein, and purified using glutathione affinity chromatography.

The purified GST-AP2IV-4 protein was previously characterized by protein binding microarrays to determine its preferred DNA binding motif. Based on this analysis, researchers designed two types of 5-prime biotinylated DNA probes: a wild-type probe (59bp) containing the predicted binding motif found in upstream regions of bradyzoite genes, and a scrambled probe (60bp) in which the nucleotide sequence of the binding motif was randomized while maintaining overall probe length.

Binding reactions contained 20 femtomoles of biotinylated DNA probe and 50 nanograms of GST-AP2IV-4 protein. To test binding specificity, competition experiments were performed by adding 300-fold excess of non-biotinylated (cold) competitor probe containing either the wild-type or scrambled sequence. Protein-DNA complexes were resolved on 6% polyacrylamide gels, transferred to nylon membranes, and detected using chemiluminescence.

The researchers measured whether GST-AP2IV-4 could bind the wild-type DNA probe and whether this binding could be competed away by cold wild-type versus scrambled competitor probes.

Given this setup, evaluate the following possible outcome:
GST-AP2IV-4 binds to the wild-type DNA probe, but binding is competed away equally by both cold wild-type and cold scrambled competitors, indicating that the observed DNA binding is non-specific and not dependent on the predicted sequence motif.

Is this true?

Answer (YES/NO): NO